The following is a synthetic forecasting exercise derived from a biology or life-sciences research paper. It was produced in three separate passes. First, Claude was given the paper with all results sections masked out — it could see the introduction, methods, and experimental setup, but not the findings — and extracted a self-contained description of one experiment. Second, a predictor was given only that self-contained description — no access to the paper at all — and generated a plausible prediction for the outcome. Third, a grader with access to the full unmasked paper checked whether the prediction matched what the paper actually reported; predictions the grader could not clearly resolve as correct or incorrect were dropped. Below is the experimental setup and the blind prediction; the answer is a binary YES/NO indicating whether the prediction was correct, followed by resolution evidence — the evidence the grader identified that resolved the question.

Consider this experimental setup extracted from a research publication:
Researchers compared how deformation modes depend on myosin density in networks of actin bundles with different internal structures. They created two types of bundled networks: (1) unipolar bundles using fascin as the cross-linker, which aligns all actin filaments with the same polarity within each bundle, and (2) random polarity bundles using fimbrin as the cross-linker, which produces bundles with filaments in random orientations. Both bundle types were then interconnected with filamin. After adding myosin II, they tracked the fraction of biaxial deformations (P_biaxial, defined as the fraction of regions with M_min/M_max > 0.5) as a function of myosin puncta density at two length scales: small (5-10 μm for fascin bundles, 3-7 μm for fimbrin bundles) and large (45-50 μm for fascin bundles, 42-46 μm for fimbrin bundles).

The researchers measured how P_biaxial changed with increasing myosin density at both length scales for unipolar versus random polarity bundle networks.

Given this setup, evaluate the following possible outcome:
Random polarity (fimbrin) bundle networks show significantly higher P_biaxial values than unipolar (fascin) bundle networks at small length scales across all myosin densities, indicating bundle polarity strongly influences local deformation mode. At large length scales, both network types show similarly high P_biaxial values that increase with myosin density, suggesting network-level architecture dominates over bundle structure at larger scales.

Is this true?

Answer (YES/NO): NO